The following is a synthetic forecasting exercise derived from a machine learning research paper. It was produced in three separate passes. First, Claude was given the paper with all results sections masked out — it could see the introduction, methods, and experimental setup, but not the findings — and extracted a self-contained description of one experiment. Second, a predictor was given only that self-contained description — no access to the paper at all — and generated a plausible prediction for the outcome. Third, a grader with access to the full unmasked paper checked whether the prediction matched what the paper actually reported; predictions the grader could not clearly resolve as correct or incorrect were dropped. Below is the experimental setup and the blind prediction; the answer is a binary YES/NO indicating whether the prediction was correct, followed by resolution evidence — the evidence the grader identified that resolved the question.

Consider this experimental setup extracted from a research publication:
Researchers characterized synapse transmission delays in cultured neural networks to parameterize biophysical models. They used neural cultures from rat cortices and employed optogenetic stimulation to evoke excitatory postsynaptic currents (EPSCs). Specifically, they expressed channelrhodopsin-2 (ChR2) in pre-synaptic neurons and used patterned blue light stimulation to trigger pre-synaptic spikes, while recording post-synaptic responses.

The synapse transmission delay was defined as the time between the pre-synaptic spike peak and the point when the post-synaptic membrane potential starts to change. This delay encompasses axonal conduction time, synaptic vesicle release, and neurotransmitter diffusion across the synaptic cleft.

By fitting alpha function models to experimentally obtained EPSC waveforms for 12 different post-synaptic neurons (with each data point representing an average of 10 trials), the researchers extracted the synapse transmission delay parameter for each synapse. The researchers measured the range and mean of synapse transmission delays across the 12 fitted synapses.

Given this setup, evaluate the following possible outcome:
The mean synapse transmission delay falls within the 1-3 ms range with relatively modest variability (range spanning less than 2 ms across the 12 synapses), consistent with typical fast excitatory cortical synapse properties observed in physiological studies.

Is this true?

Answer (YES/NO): YES